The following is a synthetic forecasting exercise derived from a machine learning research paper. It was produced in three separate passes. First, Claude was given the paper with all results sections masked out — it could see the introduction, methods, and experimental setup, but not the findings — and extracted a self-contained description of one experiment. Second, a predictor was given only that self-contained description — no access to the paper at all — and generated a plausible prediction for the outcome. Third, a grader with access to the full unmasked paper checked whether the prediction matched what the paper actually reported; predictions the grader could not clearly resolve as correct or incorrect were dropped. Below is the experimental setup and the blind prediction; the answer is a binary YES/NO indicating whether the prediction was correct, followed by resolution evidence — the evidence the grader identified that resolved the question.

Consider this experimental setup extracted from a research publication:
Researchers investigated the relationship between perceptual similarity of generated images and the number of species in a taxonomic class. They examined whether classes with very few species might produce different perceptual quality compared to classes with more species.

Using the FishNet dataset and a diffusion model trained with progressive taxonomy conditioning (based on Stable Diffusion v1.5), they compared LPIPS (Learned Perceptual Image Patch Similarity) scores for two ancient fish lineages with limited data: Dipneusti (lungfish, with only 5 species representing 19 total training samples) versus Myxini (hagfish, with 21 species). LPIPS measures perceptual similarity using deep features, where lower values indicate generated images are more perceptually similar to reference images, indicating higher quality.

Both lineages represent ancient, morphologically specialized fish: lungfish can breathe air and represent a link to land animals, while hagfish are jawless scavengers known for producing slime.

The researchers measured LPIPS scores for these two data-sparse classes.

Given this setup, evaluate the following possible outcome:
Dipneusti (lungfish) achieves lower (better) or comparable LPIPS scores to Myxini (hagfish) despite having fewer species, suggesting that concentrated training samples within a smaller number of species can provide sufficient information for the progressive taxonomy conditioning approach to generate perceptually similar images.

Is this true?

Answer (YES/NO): YES